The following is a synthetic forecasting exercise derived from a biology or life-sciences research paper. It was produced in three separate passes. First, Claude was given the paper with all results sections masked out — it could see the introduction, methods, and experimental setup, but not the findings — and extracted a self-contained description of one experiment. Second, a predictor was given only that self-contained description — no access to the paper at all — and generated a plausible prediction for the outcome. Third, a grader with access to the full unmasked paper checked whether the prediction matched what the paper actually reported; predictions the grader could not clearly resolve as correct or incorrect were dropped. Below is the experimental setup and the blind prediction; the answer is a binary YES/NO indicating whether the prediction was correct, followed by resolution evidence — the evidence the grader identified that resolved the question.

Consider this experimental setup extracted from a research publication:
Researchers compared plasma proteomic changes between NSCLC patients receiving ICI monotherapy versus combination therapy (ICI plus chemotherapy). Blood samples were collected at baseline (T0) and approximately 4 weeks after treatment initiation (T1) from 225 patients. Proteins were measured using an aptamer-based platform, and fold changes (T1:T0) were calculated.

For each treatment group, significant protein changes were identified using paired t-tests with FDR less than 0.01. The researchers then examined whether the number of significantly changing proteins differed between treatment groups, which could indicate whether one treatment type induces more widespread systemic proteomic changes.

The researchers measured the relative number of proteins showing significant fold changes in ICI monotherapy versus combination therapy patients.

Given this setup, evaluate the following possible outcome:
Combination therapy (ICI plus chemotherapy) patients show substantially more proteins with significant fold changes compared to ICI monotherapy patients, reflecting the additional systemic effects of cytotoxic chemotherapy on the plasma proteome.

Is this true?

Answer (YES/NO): NO